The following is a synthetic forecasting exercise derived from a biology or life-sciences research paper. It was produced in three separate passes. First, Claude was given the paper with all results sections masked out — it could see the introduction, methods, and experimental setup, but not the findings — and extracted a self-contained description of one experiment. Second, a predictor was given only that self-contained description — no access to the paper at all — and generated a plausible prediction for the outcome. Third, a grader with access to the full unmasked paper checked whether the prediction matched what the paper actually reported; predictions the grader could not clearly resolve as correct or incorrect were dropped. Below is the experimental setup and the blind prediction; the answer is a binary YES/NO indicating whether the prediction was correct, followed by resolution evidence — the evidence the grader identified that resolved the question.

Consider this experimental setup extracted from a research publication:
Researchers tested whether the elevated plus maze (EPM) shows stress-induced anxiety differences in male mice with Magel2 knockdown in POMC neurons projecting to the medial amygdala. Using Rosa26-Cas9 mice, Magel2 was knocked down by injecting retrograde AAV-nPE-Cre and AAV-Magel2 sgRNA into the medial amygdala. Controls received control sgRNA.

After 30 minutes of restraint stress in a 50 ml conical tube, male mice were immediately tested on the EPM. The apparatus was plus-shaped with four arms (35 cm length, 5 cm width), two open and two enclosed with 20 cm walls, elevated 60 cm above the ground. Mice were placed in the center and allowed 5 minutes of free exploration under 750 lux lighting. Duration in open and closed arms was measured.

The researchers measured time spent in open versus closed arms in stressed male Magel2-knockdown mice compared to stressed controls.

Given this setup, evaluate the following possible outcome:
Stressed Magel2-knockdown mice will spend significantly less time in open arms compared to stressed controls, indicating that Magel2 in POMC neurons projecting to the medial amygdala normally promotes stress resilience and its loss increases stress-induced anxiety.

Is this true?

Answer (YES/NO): NO